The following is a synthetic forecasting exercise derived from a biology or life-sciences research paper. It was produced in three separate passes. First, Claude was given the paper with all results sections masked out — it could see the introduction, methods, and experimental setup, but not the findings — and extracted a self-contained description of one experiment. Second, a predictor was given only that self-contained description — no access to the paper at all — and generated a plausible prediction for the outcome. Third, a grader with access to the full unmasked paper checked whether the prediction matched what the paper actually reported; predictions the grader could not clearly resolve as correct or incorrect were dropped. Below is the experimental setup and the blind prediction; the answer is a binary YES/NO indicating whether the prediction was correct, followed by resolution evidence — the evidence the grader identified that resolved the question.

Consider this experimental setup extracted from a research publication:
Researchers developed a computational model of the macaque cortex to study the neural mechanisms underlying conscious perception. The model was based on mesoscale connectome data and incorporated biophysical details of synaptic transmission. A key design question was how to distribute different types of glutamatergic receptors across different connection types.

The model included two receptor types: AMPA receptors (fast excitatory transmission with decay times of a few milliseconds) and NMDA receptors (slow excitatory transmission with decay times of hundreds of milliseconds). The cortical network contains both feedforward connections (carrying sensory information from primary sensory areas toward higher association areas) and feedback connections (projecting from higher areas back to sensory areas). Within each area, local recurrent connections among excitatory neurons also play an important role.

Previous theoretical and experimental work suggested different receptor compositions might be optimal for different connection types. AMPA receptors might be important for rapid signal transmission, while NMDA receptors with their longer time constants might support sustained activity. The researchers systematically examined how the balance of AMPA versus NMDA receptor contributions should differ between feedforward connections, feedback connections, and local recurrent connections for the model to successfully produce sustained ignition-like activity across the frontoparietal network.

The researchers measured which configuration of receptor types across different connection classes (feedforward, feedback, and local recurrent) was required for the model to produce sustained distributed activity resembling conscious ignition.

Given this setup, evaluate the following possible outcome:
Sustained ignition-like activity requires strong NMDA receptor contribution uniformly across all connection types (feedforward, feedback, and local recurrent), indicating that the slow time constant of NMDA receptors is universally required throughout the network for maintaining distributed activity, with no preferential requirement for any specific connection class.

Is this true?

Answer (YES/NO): NO